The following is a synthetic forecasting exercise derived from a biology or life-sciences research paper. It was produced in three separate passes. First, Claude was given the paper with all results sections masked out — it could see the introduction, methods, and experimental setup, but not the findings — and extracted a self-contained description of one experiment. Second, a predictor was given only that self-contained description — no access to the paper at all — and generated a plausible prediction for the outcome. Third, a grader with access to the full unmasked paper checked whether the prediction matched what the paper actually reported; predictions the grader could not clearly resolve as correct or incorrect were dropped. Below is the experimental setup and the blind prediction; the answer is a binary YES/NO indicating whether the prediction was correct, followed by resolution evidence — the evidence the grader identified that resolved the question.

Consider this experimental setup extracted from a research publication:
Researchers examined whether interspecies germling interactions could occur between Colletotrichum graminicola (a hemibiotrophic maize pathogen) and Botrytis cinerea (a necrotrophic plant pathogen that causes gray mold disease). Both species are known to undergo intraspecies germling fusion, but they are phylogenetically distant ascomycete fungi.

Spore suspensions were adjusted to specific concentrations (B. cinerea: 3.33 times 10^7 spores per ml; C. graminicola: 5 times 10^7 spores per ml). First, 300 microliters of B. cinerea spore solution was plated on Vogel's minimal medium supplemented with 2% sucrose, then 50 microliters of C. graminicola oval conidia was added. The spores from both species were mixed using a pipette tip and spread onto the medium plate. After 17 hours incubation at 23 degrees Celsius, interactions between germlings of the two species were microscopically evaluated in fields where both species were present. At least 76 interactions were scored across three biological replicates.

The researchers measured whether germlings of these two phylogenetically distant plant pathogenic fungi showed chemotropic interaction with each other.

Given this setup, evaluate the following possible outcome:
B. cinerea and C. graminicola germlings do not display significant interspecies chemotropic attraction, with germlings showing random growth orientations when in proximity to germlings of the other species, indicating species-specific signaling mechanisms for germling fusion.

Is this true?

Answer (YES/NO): NO